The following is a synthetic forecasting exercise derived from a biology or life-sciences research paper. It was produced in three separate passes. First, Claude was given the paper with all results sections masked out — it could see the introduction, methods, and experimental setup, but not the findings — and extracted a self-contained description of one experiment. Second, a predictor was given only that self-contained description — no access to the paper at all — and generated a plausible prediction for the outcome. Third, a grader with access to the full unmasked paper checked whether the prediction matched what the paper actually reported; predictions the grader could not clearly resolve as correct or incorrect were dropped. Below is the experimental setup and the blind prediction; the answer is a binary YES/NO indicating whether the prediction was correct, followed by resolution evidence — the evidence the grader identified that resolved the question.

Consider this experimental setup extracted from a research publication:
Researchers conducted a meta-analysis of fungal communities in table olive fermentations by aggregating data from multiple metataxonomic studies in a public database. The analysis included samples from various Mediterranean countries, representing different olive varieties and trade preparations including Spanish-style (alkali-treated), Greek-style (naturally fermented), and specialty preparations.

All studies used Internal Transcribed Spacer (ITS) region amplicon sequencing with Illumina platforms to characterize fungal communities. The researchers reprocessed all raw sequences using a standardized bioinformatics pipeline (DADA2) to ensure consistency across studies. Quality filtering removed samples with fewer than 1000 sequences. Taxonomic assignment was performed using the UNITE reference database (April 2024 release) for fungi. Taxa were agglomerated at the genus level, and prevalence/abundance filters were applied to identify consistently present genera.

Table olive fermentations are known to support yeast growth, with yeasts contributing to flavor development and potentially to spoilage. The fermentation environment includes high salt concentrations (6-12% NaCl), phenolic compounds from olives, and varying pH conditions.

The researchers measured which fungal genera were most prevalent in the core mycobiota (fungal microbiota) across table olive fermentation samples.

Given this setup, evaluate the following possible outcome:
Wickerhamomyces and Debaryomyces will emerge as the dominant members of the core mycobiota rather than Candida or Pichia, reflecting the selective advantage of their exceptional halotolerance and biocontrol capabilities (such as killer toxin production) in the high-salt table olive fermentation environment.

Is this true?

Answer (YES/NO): NO